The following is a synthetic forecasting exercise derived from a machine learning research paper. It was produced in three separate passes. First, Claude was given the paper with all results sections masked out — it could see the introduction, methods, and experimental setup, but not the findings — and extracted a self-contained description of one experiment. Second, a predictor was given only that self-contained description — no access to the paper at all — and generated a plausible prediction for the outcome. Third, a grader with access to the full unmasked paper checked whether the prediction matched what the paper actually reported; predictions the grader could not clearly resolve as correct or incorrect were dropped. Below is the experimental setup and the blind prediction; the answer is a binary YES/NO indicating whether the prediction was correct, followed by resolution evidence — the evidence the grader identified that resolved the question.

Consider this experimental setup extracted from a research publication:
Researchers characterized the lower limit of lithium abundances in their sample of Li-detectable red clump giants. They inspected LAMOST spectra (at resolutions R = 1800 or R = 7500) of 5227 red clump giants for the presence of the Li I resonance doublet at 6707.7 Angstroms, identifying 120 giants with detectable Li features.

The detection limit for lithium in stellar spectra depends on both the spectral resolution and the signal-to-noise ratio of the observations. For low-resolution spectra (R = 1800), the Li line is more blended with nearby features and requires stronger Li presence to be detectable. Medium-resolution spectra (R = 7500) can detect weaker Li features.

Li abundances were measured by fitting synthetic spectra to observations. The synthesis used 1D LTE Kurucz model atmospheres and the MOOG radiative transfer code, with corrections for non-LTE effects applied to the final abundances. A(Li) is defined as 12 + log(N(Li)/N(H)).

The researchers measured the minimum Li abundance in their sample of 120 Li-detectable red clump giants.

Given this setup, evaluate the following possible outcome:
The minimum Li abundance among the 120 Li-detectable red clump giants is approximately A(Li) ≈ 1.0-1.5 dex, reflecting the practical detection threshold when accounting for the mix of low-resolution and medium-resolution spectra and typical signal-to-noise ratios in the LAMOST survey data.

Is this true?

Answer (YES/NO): NO